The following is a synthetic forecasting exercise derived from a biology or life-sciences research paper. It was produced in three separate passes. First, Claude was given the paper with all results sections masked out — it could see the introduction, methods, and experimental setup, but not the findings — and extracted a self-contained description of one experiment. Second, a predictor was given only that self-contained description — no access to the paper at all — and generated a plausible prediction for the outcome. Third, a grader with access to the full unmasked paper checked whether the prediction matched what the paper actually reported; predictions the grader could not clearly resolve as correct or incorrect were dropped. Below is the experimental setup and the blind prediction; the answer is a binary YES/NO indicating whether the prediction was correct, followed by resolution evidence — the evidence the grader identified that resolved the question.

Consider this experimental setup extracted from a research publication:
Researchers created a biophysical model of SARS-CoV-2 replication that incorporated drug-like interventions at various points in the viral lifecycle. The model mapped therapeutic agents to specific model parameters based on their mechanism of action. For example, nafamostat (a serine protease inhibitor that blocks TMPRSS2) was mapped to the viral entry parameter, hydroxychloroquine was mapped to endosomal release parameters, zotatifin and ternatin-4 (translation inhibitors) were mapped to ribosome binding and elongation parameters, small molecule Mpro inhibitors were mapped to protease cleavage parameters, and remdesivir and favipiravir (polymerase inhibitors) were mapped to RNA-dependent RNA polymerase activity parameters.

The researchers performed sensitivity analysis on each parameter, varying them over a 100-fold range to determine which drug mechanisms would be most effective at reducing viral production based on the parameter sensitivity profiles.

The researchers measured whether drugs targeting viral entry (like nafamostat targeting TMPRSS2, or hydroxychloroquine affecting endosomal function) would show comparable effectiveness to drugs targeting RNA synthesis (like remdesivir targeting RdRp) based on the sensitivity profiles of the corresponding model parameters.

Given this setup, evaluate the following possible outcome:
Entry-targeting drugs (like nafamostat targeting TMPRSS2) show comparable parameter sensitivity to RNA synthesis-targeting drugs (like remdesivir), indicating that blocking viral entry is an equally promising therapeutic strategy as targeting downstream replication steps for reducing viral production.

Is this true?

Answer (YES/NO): NO